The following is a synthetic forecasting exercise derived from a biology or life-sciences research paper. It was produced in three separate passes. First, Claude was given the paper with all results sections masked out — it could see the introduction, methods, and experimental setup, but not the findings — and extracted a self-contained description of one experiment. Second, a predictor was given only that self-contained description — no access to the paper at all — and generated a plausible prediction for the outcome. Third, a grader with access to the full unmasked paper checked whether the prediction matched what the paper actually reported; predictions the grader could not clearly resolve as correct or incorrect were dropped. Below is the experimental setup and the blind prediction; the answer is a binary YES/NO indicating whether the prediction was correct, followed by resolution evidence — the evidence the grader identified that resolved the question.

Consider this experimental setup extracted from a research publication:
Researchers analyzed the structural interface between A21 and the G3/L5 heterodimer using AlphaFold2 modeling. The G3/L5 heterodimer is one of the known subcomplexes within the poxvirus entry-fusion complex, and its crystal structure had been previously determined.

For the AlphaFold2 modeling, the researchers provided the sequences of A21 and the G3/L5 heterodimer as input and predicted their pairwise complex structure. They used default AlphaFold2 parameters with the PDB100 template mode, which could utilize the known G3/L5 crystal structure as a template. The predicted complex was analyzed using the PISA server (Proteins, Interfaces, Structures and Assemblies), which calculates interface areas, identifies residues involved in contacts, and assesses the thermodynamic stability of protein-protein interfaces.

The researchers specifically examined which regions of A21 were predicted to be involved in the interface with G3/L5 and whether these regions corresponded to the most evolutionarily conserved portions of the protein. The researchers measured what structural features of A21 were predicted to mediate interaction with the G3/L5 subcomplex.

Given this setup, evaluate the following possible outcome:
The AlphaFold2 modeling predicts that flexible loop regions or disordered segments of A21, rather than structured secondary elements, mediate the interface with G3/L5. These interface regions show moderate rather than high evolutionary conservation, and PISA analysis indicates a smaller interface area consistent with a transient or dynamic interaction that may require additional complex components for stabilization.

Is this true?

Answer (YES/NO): NO